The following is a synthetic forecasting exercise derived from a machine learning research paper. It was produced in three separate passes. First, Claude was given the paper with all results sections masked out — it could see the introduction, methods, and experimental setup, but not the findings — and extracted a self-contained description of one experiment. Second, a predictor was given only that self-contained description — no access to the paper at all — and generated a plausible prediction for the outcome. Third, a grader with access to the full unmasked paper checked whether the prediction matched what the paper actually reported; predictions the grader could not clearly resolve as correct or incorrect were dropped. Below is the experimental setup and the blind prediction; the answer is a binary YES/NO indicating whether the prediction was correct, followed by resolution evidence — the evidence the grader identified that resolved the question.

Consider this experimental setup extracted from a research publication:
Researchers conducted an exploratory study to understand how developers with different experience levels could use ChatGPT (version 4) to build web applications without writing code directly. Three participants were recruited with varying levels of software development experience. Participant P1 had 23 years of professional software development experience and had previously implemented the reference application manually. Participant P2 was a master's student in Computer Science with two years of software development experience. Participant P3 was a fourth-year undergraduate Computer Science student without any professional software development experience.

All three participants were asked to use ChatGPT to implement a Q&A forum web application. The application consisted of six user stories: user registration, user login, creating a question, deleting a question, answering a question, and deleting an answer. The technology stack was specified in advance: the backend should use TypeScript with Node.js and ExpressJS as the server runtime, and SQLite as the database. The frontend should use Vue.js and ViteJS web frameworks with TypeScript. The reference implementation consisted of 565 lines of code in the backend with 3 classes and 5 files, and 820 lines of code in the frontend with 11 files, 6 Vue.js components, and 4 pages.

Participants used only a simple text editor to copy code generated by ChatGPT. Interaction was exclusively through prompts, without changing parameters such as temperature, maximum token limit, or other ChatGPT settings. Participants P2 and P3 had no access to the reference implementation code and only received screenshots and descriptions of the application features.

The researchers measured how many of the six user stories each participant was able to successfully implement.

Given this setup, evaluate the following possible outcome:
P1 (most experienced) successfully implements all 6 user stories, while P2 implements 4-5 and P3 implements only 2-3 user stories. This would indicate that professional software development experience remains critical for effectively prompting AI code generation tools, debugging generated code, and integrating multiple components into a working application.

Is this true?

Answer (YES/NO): NO